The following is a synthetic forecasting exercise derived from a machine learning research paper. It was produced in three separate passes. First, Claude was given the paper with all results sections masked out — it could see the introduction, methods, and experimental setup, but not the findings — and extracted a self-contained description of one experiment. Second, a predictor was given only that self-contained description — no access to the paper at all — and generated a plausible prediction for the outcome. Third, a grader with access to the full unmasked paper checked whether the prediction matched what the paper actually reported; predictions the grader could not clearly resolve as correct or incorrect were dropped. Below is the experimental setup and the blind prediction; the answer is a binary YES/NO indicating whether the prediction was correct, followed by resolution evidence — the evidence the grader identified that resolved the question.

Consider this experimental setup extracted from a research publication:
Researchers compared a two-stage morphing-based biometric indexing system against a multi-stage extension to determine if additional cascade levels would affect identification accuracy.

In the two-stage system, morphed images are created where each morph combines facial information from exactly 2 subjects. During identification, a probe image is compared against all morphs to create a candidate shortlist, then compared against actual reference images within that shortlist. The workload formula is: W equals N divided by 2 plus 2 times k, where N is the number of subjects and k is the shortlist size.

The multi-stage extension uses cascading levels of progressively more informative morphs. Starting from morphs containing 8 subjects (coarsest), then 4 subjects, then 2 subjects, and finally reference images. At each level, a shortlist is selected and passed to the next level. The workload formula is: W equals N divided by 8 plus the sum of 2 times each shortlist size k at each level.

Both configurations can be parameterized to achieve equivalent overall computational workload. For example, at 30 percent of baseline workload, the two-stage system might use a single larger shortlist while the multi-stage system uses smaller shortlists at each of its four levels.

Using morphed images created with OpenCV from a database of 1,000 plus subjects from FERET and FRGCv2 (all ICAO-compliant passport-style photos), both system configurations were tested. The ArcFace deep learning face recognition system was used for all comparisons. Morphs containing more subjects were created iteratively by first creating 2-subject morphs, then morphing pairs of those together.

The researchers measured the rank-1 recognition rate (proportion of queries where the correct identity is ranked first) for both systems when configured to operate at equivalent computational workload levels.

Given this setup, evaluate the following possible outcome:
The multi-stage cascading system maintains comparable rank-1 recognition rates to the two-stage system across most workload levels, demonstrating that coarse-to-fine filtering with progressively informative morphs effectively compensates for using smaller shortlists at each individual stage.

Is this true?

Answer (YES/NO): YES